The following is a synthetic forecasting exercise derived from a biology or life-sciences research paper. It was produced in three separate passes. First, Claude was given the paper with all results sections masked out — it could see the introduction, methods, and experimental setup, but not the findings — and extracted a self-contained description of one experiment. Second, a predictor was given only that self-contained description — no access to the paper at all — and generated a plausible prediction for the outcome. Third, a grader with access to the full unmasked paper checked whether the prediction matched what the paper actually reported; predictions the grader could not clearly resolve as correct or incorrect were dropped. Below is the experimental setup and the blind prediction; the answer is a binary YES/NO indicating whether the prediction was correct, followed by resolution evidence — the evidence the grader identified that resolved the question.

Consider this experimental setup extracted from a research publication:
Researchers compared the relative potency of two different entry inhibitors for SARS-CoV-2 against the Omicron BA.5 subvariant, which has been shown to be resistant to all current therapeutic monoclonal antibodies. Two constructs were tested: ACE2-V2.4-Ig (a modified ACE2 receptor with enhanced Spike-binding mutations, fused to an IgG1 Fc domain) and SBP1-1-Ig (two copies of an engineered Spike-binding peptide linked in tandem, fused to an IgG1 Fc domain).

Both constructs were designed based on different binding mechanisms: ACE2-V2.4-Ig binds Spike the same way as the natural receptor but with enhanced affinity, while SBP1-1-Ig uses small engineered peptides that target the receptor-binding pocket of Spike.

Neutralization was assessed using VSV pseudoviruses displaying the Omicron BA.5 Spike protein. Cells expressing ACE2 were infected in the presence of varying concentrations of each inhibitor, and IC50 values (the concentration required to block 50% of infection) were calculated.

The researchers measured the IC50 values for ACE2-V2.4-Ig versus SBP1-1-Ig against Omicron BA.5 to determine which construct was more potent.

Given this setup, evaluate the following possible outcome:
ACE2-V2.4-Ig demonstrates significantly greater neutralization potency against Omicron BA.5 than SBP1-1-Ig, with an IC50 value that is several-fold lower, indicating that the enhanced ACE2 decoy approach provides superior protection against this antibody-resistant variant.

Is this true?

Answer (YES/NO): NO